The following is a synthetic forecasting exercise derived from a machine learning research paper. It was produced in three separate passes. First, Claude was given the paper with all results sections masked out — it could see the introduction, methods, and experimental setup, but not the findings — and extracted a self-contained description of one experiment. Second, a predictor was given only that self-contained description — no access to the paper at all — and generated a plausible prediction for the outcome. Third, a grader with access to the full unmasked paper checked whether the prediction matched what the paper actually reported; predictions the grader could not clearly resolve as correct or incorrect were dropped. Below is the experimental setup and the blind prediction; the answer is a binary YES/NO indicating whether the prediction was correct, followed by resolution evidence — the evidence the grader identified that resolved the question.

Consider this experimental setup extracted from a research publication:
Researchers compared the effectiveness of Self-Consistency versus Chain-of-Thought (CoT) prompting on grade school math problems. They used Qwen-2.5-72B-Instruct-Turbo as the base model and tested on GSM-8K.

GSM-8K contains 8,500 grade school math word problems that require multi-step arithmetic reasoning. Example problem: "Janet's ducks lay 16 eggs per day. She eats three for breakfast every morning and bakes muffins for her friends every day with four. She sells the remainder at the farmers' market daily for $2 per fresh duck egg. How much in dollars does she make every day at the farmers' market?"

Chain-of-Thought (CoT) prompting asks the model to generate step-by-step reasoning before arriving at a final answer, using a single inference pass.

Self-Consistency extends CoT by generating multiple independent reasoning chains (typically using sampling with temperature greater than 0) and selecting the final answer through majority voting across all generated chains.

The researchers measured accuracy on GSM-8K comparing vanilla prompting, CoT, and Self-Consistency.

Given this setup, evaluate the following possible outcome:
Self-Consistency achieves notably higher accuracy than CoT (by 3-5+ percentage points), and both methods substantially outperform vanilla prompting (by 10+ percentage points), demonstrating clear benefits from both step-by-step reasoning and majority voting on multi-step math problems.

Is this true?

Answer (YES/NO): NO